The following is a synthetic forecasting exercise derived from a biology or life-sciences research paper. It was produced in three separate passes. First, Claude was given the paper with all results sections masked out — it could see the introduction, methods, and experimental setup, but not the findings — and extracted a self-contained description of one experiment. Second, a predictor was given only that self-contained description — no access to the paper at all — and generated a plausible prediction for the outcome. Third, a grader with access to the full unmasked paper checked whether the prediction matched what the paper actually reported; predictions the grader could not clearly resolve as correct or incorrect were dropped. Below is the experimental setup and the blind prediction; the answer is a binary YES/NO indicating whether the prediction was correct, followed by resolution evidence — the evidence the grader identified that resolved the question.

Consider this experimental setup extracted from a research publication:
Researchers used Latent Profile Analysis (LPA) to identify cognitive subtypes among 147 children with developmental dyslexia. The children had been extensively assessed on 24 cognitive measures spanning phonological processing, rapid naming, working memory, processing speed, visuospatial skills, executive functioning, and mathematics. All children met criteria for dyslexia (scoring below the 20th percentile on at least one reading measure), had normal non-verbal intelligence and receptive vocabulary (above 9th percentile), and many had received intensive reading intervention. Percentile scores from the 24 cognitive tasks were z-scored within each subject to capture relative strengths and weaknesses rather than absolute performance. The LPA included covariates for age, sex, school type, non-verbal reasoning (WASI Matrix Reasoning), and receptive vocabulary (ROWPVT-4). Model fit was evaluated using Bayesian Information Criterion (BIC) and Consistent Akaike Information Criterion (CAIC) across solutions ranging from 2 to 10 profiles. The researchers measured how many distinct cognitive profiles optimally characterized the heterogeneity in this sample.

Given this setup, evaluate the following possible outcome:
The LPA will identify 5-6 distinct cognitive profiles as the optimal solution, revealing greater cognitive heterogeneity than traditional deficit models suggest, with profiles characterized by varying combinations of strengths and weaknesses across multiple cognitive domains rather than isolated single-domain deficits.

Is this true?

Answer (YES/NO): NO